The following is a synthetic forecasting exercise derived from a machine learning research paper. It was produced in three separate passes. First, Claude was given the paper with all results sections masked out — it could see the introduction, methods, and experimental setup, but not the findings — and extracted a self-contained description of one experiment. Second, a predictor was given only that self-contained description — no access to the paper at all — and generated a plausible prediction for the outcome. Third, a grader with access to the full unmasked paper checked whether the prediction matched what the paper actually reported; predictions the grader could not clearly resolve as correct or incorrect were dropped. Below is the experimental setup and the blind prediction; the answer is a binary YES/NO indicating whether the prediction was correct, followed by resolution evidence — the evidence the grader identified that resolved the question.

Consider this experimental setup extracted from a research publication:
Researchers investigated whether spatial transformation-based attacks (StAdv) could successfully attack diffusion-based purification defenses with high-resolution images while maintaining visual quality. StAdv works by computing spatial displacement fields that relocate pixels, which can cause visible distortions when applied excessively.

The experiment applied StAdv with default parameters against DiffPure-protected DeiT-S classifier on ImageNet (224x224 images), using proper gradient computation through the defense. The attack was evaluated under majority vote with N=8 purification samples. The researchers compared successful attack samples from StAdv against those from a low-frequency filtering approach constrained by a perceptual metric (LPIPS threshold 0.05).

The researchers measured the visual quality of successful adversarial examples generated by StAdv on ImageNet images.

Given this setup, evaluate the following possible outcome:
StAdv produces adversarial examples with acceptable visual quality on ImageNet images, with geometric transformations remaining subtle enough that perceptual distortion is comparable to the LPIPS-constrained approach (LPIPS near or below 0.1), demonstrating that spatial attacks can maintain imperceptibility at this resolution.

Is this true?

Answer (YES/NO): NO